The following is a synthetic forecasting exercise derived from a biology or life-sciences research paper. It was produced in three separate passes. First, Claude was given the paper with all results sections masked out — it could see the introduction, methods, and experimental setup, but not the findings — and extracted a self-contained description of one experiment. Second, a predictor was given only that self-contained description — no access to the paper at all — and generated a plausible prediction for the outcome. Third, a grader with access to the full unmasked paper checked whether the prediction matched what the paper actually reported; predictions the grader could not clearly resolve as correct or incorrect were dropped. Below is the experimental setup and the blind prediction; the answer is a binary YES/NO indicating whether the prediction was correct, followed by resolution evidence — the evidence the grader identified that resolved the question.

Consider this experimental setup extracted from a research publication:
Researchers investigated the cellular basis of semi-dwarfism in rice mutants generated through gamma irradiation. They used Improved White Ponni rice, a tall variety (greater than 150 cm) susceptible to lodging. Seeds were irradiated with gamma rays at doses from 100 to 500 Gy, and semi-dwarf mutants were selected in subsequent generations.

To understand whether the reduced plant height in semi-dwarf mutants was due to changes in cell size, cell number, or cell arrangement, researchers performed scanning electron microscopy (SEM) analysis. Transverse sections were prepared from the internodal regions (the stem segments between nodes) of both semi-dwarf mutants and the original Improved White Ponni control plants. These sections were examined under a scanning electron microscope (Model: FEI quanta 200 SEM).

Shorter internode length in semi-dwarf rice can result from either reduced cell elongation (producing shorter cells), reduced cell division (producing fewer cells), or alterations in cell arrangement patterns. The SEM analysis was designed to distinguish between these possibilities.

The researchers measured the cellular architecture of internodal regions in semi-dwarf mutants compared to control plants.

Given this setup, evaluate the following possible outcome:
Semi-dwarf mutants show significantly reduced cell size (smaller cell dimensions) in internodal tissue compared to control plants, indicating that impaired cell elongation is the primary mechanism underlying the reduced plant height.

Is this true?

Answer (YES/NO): NO